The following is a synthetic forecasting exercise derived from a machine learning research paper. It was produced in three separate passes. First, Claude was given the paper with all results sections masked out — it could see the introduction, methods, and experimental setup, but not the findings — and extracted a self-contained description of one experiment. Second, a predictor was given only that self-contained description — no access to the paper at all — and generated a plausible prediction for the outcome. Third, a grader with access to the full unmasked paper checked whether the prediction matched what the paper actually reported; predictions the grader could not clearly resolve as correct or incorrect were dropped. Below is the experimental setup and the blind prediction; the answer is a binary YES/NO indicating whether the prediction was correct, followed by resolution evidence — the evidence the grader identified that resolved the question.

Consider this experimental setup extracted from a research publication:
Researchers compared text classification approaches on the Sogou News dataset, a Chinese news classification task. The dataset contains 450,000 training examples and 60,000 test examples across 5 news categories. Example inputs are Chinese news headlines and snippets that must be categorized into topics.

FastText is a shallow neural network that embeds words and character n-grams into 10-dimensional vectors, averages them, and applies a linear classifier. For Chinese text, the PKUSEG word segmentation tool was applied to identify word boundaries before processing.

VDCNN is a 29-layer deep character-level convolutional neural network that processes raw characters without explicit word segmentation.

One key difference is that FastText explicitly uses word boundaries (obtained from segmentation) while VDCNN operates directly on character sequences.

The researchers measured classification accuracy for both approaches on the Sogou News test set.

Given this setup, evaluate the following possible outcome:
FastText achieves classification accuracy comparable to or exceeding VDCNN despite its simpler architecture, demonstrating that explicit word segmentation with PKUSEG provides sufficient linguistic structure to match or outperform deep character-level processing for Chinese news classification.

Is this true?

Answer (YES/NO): YES